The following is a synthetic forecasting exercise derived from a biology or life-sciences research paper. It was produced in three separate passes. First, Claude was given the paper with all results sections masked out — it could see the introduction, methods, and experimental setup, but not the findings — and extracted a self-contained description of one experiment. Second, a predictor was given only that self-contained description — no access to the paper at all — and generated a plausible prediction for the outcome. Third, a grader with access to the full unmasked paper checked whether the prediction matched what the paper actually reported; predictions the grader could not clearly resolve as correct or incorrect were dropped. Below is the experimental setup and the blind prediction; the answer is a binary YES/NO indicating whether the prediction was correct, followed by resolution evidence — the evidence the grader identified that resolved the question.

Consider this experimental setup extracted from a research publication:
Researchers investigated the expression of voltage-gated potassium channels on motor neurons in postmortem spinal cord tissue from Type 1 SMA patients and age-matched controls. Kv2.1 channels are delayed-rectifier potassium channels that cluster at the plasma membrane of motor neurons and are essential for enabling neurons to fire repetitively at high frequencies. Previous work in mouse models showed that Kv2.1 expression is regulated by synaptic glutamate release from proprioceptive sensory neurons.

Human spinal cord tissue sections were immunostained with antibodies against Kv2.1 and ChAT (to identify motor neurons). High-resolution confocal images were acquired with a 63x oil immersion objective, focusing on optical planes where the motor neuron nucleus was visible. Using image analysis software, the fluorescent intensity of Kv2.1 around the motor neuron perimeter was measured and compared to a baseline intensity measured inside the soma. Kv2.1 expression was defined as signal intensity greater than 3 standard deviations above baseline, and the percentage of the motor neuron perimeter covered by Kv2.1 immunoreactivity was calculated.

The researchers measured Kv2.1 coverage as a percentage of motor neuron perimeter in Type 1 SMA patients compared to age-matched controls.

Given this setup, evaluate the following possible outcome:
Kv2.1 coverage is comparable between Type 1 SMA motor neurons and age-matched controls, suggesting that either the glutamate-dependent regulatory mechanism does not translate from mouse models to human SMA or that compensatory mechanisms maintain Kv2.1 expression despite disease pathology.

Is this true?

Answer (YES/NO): NO